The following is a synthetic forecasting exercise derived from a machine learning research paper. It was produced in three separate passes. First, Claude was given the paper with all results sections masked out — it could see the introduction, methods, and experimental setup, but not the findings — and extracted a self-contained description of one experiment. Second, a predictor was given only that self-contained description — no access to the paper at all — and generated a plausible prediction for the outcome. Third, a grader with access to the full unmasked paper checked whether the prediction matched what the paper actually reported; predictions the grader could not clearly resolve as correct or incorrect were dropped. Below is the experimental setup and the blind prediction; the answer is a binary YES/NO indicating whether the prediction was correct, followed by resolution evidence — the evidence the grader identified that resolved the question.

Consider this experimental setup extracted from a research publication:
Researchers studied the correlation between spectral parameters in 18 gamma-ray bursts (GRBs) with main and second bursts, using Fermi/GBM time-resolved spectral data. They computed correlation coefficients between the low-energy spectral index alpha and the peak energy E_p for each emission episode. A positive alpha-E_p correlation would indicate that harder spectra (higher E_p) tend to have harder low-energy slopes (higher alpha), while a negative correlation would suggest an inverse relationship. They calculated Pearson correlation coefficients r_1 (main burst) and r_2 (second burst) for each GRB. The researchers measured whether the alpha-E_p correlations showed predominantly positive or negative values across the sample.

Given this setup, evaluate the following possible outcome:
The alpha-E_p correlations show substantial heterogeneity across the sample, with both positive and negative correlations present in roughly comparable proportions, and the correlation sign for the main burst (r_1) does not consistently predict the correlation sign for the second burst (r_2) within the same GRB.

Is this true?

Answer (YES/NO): NO